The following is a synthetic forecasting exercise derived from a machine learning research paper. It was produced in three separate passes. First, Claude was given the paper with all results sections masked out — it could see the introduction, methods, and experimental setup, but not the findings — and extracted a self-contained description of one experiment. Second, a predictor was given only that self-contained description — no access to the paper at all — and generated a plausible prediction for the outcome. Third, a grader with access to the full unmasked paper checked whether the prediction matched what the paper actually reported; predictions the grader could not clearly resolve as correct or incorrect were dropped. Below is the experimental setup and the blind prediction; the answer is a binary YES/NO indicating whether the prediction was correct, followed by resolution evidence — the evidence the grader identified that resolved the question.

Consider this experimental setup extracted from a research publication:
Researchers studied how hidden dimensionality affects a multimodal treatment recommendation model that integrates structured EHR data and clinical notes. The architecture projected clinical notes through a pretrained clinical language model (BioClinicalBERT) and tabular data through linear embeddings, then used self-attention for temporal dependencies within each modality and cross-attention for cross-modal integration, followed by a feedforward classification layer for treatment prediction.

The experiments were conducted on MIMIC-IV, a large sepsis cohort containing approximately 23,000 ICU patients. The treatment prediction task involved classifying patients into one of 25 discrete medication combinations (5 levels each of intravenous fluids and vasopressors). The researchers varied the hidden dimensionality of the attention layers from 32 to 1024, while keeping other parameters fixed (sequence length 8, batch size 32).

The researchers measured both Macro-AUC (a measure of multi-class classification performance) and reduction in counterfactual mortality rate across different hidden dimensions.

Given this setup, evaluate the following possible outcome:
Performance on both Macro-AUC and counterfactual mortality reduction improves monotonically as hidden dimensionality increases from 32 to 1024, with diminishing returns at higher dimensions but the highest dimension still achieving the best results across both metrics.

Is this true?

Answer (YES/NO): NO